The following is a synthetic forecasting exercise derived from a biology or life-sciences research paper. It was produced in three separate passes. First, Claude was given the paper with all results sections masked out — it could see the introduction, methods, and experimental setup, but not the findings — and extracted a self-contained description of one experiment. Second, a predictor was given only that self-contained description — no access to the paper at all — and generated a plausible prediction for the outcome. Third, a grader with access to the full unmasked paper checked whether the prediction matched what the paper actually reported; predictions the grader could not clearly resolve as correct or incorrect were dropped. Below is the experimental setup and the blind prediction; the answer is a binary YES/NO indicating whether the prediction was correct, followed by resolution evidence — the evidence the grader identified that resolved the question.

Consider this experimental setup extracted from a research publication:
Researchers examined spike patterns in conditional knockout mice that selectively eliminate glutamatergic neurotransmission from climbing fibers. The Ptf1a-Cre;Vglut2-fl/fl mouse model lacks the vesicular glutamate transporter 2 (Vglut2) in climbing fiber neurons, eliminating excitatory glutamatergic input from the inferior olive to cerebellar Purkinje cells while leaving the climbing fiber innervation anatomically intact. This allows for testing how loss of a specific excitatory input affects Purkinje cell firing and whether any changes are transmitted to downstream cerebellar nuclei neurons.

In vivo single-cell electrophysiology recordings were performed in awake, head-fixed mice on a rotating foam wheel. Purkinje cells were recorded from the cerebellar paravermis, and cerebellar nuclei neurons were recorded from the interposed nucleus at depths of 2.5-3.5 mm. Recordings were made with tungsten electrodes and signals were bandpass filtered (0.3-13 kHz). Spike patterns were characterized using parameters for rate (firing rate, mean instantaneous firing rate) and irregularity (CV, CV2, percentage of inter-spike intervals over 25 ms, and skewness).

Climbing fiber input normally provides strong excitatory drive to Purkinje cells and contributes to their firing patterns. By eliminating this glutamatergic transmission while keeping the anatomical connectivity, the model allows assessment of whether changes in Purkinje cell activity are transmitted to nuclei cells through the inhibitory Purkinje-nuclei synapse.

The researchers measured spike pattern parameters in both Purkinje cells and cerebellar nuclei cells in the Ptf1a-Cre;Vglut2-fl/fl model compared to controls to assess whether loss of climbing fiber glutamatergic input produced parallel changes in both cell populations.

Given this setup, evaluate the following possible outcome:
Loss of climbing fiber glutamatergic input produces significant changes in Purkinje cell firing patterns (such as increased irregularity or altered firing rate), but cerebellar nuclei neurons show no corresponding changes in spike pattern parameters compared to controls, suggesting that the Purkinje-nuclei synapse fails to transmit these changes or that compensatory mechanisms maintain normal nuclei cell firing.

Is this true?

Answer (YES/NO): NO